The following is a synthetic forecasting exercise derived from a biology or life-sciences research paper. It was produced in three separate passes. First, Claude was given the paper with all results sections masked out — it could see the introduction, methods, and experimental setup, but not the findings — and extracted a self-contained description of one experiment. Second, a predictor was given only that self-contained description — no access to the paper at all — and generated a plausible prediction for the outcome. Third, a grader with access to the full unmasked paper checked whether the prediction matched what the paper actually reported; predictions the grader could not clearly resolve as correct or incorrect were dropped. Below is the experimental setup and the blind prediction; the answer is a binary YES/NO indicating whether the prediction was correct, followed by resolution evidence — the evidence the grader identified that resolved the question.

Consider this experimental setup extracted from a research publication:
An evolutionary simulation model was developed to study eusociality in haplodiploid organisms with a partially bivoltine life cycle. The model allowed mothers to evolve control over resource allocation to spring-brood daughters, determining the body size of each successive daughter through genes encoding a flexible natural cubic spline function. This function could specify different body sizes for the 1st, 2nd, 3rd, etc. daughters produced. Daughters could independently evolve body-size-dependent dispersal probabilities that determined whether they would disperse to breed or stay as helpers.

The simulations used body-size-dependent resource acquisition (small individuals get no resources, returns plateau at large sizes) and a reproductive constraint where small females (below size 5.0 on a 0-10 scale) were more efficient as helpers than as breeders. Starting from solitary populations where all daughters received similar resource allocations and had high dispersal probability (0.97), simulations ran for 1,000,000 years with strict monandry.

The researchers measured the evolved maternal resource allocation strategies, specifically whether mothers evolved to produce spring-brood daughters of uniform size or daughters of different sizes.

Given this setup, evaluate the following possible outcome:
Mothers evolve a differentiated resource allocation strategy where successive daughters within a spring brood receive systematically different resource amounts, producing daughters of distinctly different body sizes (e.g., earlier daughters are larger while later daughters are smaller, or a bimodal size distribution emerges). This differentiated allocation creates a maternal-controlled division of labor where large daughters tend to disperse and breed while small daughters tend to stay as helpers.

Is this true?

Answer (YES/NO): NO